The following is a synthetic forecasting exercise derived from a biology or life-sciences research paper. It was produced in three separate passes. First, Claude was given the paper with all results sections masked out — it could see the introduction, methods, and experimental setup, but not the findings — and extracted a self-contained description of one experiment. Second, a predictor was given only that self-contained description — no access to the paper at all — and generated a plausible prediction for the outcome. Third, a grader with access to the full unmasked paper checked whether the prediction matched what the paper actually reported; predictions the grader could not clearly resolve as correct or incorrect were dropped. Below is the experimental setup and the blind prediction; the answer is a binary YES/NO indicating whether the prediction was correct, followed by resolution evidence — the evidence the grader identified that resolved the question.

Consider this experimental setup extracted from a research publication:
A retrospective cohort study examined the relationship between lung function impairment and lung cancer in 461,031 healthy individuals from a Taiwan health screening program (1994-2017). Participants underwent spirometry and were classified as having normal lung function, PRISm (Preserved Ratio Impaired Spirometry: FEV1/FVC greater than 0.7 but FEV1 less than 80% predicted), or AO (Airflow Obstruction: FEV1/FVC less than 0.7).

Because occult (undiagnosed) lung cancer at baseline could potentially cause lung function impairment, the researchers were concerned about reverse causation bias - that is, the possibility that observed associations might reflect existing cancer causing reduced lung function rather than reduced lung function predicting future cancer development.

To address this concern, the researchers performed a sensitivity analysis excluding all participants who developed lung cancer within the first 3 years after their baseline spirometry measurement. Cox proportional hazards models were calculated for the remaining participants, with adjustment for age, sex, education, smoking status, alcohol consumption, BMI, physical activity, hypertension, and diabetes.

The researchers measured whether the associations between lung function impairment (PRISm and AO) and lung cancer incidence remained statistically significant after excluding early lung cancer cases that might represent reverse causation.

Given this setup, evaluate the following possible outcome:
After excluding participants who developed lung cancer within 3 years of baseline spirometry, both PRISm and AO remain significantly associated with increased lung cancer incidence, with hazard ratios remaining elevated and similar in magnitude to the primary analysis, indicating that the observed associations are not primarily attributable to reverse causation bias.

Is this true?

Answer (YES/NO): YES